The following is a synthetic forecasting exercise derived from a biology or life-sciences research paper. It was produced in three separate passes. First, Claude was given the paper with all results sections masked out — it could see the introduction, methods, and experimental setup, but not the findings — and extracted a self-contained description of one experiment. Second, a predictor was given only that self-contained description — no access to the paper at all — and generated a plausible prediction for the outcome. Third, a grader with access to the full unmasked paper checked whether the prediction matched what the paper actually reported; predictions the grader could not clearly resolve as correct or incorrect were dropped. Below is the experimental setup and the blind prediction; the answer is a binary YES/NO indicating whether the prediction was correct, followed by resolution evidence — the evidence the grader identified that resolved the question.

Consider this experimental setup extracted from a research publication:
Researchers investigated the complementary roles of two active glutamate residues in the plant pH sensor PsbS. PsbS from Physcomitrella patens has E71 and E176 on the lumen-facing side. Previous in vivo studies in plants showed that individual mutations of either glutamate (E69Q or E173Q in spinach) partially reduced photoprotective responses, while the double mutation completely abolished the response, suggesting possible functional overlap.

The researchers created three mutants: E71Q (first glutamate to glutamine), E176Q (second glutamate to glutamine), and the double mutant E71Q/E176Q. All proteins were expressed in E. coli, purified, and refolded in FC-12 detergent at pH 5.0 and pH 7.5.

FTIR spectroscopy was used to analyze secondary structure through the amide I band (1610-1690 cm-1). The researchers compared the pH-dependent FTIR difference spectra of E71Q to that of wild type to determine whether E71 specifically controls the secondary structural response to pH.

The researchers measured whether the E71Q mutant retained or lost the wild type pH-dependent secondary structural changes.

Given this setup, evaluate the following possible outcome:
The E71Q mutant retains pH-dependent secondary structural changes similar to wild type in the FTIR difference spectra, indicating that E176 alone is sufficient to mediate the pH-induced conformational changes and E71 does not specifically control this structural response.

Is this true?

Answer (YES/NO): NO